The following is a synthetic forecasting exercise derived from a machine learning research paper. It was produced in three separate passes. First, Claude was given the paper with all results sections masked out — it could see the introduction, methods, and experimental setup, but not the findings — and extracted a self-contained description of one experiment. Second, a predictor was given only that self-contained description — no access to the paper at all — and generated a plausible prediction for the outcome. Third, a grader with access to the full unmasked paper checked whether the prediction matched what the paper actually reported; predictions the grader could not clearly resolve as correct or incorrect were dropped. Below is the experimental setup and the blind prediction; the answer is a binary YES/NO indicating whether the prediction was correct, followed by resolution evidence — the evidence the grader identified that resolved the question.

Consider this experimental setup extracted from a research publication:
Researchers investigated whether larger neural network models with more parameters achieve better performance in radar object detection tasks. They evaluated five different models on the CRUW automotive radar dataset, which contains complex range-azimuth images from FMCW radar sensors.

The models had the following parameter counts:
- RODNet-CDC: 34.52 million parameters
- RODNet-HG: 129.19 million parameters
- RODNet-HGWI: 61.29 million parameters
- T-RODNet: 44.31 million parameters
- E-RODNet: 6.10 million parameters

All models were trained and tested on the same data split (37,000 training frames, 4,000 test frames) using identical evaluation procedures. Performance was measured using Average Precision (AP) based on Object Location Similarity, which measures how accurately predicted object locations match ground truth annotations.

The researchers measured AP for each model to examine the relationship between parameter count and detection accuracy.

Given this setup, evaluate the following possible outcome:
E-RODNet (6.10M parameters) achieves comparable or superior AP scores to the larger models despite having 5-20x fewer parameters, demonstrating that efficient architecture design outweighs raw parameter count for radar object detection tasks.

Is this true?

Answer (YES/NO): YES